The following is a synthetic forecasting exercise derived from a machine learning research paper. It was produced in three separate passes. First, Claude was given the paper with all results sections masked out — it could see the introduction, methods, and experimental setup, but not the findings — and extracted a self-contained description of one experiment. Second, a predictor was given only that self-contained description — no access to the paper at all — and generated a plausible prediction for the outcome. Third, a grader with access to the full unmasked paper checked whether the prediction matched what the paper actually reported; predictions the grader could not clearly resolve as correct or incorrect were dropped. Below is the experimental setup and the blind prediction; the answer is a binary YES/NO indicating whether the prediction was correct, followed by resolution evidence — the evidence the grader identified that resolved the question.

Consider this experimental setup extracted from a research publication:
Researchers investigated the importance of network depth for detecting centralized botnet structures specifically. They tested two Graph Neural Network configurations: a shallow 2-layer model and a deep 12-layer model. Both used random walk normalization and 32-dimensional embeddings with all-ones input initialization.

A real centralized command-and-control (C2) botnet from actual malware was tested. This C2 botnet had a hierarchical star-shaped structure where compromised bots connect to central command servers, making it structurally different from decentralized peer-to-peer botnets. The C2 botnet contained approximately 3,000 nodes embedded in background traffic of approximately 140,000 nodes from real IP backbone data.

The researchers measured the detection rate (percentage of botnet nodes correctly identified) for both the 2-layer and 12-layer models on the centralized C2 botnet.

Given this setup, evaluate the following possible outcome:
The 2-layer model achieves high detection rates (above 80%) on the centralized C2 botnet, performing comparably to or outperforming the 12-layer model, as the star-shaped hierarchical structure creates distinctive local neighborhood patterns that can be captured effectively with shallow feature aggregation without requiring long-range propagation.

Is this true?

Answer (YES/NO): NO